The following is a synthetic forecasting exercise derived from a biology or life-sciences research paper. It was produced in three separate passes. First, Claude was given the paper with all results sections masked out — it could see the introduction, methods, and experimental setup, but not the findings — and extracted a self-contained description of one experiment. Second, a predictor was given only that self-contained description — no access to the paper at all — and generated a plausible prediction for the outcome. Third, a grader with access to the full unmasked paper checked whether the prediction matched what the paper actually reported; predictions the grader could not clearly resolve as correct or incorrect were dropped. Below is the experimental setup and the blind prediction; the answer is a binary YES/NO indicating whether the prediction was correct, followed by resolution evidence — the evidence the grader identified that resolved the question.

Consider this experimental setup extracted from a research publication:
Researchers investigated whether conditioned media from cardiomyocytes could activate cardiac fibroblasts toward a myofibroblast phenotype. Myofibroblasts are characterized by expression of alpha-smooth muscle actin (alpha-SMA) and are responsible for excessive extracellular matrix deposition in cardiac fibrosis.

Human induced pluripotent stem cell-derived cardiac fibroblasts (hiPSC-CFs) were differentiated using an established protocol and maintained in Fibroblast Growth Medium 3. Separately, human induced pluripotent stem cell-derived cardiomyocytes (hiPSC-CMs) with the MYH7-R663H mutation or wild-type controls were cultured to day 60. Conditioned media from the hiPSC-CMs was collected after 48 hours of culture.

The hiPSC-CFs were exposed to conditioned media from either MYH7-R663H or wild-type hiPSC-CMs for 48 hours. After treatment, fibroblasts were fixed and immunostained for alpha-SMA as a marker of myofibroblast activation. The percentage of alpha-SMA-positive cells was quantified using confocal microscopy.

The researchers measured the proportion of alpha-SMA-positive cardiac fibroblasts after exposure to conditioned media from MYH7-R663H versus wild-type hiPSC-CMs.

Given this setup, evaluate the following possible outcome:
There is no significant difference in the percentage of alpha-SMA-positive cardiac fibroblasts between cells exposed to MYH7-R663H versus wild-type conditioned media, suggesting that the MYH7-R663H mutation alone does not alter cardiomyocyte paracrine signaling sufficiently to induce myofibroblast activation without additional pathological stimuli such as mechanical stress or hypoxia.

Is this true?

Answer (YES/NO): NO